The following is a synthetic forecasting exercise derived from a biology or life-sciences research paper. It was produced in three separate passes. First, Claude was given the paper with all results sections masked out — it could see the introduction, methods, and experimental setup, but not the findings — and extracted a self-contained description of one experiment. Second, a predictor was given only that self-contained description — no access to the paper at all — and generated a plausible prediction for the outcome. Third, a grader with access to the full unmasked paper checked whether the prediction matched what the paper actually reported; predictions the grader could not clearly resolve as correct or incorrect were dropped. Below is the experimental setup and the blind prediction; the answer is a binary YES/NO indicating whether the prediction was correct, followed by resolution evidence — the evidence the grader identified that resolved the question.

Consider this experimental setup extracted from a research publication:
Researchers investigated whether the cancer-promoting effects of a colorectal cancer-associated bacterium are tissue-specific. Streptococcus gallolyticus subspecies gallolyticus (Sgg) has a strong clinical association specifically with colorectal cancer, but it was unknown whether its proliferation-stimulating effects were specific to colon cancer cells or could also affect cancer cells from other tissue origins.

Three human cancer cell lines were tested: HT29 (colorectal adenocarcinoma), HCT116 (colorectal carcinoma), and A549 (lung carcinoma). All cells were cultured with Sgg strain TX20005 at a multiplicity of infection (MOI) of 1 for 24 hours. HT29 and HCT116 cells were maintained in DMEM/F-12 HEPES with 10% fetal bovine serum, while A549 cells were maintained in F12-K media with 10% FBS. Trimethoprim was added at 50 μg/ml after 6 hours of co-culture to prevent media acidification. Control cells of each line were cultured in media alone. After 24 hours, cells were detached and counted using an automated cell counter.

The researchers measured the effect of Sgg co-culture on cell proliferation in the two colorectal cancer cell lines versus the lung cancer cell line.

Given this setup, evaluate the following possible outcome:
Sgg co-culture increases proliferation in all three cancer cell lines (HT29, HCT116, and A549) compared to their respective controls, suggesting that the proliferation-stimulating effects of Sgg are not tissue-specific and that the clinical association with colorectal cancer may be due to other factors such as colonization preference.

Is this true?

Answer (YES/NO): NO